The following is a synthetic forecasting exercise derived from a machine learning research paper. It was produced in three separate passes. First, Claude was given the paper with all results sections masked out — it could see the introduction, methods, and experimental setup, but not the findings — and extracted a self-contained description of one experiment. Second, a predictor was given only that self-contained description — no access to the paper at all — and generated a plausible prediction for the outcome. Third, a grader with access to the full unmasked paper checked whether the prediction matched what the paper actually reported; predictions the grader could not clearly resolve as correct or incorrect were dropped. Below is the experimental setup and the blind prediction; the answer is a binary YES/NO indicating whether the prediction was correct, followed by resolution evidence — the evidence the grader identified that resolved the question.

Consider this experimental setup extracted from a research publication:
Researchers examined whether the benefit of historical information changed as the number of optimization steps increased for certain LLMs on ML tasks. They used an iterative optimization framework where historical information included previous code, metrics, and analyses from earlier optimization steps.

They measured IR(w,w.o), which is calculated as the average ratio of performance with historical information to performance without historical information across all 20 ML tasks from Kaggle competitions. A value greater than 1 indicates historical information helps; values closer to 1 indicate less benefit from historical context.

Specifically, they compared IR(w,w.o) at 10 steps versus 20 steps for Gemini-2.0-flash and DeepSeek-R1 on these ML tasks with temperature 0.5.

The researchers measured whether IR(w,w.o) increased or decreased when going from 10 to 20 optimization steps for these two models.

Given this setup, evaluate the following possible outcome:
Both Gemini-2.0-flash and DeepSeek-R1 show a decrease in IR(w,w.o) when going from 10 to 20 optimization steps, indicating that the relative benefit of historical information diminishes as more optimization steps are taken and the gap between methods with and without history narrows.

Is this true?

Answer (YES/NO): YES